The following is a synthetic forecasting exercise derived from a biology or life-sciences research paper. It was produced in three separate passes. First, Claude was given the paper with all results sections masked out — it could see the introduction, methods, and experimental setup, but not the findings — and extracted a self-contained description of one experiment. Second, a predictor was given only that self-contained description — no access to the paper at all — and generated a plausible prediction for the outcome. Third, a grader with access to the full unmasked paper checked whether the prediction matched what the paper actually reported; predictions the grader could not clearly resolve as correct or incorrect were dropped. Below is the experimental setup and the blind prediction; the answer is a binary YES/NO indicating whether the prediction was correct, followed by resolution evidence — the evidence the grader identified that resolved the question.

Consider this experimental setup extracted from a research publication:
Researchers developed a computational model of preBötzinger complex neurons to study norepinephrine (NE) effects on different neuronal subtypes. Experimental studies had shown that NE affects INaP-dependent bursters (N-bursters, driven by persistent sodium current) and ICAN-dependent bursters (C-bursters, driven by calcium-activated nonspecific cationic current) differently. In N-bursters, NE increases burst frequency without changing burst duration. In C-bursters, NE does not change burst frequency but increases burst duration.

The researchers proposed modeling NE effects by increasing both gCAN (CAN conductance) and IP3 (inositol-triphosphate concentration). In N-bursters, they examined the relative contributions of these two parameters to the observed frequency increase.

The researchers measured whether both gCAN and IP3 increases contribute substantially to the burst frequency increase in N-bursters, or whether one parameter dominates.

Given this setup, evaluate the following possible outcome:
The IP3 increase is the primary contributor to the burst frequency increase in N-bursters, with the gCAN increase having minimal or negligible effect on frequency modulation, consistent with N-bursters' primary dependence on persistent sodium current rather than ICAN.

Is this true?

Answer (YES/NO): NO